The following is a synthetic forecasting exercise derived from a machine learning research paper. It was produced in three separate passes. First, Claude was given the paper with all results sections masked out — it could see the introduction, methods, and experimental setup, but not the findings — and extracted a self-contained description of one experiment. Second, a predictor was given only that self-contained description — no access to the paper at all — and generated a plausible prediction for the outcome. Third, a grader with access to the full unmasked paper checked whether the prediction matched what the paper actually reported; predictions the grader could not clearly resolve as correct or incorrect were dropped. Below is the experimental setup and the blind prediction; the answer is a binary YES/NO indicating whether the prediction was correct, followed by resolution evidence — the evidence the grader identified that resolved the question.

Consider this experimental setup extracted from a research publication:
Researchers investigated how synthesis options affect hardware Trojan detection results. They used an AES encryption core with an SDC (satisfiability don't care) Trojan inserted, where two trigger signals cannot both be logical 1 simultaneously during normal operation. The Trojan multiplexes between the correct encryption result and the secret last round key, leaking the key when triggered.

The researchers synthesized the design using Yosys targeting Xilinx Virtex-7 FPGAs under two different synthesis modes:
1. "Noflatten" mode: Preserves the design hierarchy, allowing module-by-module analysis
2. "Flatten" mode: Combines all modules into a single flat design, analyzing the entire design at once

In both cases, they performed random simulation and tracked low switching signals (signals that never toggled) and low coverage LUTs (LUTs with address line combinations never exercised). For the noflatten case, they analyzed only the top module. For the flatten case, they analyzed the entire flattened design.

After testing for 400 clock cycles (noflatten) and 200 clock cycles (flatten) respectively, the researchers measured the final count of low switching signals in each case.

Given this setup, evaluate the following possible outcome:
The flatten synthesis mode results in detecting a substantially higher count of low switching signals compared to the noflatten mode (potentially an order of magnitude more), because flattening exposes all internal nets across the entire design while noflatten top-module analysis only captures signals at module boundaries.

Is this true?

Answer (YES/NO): YES